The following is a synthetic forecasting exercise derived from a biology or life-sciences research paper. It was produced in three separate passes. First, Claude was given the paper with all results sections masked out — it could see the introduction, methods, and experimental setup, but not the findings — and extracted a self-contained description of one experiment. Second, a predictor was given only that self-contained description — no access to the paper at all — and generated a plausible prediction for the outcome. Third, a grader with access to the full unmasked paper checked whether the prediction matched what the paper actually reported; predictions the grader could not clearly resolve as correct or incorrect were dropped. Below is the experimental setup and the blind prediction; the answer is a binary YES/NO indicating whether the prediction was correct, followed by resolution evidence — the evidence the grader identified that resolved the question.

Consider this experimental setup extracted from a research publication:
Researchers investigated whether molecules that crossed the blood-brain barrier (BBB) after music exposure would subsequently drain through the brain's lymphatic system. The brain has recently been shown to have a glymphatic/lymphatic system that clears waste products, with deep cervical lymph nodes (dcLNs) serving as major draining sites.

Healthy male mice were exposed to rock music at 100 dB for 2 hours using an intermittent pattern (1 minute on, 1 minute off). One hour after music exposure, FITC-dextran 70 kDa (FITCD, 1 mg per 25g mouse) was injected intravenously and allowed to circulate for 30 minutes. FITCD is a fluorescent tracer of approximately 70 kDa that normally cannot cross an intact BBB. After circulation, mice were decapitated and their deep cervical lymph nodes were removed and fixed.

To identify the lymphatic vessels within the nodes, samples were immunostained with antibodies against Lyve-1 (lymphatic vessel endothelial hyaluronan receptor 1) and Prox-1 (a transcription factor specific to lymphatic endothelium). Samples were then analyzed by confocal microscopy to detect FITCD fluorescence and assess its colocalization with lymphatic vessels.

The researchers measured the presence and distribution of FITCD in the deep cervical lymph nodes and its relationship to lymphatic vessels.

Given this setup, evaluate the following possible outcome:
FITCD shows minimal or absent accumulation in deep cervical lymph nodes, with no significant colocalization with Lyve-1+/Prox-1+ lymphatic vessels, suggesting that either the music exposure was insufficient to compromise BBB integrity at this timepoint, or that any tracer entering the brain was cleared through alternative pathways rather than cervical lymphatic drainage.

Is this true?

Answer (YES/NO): NO